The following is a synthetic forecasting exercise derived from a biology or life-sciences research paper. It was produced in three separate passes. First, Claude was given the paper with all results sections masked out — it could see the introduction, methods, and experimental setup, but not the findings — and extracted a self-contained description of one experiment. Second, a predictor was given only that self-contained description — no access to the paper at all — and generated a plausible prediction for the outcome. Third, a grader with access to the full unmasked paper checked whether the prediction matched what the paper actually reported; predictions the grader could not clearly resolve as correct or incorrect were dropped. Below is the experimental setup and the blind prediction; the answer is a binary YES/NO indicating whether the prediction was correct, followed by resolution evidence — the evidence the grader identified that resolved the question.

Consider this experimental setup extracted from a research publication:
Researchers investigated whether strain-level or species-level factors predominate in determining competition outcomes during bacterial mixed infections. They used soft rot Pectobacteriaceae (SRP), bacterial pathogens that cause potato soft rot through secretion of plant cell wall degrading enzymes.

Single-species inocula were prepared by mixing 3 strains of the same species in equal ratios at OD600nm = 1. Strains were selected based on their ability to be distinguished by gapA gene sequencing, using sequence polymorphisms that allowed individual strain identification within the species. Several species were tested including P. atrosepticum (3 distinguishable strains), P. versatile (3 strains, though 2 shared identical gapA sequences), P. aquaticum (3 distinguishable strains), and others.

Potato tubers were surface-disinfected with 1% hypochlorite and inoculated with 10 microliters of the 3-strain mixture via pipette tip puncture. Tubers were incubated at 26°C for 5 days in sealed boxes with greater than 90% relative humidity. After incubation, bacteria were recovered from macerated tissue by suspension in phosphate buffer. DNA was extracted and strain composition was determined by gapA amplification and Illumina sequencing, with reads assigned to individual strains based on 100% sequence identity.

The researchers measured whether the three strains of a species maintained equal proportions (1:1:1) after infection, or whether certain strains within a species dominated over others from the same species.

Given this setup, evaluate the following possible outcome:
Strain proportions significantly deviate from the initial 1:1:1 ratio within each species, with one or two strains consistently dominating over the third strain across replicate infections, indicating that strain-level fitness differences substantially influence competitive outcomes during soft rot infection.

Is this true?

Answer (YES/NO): YES